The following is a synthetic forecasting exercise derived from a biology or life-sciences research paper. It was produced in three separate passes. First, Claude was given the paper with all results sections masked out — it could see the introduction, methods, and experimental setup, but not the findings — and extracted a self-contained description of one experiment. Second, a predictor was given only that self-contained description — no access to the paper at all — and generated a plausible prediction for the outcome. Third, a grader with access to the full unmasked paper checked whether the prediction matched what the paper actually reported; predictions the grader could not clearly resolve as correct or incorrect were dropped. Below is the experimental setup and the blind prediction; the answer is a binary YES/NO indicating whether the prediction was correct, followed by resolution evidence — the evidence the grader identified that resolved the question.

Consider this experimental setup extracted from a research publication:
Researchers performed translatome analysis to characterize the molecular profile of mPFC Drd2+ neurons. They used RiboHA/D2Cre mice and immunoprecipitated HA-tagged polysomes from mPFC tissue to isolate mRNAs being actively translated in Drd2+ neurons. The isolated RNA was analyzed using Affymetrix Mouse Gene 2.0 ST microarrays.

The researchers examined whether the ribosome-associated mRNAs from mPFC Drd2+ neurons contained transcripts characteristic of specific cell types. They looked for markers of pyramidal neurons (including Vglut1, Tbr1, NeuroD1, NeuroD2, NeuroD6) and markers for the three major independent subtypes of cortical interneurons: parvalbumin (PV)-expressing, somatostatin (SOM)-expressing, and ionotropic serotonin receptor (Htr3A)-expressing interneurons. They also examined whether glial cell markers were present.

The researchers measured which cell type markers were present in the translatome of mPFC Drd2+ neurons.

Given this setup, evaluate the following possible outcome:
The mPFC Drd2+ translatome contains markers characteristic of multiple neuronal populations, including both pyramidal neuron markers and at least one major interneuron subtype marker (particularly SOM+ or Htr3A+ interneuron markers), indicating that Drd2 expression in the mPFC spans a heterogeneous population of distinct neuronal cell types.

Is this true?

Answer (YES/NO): YES